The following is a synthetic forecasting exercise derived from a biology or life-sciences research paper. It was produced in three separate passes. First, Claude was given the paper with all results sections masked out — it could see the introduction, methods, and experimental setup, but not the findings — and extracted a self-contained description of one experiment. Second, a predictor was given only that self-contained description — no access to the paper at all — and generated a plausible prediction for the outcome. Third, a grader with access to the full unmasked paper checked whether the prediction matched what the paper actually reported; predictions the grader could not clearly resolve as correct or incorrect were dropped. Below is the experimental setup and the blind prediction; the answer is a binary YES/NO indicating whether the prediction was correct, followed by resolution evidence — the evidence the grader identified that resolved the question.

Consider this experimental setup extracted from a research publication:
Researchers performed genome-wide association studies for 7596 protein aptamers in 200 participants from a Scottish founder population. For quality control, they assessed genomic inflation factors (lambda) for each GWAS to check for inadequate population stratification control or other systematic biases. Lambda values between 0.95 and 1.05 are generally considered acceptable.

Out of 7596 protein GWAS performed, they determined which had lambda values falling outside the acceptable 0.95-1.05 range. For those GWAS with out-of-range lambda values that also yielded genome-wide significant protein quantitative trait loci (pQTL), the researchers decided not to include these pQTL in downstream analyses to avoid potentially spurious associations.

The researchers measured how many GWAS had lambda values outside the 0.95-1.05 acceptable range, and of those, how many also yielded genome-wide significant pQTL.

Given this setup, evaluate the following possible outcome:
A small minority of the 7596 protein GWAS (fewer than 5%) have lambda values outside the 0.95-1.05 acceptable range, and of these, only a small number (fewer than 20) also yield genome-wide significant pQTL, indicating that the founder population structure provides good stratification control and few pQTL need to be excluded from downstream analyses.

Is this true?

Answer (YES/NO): YES